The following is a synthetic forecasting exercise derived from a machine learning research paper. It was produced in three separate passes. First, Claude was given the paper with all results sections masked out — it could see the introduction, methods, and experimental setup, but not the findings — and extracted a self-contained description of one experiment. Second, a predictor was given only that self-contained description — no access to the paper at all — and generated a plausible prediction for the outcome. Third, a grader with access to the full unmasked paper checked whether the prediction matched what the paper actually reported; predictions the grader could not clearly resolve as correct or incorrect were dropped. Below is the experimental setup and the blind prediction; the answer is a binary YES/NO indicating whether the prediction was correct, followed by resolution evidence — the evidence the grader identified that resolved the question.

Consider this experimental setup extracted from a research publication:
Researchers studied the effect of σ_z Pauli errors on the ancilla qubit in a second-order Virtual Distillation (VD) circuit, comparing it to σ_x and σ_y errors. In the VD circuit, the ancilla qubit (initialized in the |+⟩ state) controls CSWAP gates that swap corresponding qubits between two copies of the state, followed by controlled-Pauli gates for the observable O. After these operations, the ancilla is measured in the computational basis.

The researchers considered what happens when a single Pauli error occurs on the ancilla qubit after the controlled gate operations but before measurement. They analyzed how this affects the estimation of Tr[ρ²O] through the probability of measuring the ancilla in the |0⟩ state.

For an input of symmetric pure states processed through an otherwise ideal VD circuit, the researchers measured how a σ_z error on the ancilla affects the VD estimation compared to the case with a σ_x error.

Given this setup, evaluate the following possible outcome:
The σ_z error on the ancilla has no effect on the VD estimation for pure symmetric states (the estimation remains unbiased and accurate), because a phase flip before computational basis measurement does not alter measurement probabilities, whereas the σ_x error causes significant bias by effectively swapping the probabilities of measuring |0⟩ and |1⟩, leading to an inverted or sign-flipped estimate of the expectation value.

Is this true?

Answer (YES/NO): NO